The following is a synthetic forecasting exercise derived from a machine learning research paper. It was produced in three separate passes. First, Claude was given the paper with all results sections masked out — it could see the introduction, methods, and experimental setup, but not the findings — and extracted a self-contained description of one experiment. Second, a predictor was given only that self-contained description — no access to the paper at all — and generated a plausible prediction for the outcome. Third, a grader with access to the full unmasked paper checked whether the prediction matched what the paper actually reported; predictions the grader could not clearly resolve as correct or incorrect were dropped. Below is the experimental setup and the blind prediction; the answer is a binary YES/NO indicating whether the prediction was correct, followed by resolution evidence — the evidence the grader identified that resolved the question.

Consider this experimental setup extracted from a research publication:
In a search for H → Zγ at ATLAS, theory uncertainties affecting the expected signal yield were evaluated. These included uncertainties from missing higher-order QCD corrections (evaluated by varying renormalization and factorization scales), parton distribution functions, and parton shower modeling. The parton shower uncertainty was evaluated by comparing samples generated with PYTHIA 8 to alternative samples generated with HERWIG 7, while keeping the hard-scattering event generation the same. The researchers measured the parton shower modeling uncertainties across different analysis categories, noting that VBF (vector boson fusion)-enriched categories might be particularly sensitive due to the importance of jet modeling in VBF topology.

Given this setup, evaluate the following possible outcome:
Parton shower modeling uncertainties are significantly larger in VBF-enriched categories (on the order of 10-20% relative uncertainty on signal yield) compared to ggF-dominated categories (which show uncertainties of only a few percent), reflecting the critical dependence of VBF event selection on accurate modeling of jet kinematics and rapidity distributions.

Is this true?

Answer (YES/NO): NO